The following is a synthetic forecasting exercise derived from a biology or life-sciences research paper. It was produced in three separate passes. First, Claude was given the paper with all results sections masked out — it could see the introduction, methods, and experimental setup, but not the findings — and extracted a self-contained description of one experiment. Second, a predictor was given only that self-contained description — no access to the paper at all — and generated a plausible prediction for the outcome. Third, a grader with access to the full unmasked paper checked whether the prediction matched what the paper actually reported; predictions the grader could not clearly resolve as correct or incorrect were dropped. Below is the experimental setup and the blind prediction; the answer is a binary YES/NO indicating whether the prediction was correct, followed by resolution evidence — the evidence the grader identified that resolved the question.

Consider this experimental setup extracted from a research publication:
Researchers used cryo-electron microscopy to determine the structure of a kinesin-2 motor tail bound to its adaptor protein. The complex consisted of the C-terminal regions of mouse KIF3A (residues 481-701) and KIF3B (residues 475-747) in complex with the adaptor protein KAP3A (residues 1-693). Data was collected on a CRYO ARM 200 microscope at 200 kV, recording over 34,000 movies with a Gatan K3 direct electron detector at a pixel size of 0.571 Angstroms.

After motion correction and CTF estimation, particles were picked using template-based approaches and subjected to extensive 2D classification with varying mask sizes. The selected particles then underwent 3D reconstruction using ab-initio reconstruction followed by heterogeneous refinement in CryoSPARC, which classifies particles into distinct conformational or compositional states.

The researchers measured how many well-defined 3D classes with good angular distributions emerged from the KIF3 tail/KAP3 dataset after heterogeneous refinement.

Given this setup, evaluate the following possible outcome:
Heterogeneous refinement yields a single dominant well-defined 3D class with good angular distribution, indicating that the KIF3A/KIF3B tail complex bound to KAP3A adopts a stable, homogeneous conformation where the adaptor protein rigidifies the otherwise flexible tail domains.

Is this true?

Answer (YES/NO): NO